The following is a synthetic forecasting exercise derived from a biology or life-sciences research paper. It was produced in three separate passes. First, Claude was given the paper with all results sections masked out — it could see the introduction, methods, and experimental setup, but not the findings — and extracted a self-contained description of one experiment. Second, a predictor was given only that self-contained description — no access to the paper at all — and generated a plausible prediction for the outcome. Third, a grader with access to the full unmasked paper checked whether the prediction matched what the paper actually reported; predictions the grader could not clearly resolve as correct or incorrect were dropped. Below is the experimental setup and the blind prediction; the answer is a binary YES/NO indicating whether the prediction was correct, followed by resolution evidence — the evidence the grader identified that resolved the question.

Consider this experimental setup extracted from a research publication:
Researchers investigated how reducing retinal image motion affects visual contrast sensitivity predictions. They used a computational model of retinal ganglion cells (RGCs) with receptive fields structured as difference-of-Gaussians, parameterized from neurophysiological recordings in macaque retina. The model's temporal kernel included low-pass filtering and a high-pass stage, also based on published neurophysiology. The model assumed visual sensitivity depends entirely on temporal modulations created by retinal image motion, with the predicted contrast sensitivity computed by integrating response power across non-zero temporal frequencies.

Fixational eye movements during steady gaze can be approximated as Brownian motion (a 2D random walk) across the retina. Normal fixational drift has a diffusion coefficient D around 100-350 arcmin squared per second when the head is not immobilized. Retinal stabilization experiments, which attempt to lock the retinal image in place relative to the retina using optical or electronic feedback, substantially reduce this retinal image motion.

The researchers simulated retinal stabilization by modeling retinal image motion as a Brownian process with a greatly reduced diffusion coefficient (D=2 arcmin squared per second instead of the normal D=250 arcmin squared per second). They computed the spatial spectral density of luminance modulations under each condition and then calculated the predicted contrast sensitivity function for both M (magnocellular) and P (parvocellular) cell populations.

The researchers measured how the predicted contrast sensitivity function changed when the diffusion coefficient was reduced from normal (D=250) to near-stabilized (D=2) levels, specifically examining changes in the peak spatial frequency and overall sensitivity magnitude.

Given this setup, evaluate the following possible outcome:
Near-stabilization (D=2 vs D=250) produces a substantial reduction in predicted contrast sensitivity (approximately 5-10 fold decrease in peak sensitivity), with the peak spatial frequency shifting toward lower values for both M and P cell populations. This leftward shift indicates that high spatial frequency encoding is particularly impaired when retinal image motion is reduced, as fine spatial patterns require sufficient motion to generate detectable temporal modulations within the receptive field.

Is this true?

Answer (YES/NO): NO